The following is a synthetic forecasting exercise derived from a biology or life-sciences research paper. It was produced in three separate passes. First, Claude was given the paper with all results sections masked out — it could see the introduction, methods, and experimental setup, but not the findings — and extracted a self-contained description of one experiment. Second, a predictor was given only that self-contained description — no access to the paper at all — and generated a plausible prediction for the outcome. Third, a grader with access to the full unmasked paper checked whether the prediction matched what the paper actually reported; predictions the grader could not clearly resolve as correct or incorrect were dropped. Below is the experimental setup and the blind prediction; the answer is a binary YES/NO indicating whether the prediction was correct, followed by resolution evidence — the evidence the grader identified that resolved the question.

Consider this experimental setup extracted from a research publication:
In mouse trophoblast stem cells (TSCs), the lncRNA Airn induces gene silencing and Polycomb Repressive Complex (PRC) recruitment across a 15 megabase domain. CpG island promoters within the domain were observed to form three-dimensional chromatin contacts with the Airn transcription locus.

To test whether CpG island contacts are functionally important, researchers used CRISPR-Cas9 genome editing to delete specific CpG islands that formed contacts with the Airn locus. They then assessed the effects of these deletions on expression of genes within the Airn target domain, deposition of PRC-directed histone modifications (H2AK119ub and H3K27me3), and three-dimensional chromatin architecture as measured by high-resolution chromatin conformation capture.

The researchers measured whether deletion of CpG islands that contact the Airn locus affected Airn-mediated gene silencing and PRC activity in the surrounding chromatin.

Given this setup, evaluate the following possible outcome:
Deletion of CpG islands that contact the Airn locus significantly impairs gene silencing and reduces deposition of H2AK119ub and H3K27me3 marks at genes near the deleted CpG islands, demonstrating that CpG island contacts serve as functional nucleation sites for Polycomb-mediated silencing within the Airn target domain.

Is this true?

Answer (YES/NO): NO